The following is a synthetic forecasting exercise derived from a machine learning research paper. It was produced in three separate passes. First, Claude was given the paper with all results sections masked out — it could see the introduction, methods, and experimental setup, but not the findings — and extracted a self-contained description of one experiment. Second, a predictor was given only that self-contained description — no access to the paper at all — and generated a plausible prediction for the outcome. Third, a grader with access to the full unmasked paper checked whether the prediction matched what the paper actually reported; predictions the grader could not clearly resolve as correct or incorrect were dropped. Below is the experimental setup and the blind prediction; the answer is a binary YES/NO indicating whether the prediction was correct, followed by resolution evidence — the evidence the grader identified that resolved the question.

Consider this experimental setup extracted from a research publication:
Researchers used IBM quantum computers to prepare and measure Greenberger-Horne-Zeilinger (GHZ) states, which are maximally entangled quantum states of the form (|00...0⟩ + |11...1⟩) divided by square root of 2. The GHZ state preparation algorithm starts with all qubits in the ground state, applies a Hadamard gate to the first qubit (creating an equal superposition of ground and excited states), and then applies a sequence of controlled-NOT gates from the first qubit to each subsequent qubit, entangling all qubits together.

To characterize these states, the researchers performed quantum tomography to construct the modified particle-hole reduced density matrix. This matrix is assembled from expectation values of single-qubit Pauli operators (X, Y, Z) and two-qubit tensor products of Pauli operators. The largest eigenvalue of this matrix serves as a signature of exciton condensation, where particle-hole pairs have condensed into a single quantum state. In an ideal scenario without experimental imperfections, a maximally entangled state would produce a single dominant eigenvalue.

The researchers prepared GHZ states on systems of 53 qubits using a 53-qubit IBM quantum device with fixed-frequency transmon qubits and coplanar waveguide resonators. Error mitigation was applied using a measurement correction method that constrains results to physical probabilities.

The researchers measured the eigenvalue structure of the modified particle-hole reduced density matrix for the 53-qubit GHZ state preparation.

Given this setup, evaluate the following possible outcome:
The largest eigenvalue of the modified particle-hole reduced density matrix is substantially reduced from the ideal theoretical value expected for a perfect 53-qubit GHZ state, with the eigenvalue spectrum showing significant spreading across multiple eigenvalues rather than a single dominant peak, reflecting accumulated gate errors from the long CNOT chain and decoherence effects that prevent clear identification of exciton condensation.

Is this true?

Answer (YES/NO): NO